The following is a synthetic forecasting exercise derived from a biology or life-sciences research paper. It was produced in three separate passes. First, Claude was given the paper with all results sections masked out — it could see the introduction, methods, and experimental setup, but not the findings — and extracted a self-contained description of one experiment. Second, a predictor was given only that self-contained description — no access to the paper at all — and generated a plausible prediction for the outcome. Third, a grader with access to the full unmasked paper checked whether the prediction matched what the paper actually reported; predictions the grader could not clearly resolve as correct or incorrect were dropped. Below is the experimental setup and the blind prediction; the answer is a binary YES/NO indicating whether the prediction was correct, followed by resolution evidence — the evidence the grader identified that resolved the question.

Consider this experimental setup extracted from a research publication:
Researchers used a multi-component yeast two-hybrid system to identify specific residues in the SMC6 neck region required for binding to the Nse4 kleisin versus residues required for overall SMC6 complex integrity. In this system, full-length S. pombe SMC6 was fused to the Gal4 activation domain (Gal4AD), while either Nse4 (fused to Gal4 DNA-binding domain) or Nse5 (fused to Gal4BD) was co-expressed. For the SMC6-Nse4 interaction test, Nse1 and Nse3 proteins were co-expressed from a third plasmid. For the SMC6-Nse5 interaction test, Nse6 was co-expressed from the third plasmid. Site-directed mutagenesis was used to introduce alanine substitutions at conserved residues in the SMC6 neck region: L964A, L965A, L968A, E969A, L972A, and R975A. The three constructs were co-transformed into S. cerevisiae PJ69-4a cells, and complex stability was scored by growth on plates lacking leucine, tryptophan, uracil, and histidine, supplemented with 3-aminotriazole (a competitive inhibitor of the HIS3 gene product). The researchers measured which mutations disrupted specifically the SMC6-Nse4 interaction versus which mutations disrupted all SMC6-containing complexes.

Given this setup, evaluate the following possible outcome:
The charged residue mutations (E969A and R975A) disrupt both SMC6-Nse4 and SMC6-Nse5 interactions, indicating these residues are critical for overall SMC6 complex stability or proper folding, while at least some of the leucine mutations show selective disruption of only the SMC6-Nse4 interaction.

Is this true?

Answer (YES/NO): NO